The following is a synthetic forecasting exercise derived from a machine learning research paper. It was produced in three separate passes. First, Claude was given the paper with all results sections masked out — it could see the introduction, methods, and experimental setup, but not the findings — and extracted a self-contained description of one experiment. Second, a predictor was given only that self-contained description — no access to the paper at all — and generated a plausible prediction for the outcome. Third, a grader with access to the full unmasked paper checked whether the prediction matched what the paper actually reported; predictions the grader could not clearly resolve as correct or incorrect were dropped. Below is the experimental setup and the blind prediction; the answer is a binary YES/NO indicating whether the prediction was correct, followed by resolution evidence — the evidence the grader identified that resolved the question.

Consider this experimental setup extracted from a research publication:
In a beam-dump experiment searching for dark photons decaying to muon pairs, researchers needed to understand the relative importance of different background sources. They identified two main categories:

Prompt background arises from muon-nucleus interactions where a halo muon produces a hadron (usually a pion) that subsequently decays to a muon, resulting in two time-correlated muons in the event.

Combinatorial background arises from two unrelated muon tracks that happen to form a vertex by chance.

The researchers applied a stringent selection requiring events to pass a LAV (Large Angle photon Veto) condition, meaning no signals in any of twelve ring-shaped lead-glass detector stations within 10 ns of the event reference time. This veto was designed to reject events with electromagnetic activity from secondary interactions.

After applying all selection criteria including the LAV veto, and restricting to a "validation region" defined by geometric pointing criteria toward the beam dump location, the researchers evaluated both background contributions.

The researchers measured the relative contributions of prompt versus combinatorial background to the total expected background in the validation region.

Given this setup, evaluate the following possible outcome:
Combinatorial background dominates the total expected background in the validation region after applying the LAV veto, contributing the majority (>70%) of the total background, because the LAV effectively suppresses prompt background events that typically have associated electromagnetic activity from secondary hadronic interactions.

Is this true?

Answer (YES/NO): YES